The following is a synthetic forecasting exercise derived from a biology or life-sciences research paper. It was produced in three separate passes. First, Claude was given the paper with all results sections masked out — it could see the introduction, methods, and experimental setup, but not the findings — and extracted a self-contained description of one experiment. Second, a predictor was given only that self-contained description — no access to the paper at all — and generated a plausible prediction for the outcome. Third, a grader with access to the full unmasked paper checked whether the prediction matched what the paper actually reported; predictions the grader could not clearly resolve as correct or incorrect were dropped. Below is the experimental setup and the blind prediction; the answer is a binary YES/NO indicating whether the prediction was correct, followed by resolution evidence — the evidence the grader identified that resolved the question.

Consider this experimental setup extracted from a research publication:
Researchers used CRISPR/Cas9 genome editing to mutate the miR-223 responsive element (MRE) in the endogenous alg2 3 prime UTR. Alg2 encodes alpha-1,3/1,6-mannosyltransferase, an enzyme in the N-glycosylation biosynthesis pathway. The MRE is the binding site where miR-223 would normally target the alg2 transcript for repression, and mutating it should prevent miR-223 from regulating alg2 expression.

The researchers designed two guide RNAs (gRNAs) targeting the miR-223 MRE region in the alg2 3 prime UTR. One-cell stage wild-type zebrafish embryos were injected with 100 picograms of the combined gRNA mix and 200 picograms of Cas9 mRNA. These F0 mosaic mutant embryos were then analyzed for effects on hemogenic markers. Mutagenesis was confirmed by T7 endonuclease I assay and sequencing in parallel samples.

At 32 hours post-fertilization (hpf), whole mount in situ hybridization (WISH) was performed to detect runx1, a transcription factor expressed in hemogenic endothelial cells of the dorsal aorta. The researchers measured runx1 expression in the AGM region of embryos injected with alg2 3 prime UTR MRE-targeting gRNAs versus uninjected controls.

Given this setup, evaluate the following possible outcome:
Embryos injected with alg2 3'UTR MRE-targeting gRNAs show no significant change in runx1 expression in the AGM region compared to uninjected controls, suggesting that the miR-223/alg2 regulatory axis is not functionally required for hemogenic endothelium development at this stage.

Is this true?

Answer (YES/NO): NO